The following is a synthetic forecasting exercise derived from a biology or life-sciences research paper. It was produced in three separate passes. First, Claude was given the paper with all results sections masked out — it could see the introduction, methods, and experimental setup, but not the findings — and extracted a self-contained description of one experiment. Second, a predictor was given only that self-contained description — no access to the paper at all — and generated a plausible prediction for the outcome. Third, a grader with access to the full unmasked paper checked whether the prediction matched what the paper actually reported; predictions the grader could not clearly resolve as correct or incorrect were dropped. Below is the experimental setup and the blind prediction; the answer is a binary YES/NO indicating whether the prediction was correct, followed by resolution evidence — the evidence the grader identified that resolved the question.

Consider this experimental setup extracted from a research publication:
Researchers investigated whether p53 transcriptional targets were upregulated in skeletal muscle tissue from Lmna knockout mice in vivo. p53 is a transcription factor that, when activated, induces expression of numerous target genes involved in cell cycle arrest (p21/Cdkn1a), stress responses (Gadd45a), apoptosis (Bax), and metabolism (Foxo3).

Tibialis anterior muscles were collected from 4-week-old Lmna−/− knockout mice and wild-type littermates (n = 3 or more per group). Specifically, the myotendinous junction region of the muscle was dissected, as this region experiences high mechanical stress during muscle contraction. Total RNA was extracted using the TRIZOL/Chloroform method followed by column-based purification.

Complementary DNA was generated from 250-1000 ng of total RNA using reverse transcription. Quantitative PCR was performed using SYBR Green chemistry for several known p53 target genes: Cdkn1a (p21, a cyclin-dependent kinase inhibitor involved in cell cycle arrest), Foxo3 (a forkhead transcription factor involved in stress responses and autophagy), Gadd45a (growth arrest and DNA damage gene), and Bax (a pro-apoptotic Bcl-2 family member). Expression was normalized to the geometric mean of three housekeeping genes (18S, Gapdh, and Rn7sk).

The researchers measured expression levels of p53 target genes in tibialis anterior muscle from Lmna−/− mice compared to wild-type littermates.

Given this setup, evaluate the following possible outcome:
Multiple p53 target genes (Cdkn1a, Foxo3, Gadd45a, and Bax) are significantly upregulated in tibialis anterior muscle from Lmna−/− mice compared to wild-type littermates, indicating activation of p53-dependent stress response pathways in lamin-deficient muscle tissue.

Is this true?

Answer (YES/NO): NO